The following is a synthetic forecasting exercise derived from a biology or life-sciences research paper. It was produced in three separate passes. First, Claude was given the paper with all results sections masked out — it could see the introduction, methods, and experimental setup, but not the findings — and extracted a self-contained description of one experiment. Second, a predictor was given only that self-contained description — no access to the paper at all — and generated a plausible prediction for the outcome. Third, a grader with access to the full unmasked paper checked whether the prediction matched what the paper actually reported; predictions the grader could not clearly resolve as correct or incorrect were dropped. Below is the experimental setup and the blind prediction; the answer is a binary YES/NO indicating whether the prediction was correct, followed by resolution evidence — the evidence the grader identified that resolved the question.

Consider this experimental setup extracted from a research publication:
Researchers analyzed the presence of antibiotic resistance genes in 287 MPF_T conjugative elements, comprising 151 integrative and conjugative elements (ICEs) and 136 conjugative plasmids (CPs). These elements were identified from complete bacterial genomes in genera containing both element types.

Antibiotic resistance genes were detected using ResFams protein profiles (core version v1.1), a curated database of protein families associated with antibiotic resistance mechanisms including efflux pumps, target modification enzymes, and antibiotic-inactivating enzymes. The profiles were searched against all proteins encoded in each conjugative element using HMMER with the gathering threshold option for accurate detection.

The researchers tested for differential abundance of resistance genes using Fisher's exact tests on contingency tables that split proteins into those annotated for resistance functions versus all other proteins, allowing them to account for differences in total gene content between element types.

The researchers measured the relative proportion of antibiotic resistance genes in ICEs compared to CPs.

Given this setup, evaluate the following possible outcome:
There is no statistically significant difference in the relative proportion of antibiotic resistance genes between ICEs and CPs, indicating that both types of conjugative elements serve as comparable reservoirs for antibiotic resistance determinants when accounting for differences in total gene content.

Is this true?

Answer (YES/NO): NO